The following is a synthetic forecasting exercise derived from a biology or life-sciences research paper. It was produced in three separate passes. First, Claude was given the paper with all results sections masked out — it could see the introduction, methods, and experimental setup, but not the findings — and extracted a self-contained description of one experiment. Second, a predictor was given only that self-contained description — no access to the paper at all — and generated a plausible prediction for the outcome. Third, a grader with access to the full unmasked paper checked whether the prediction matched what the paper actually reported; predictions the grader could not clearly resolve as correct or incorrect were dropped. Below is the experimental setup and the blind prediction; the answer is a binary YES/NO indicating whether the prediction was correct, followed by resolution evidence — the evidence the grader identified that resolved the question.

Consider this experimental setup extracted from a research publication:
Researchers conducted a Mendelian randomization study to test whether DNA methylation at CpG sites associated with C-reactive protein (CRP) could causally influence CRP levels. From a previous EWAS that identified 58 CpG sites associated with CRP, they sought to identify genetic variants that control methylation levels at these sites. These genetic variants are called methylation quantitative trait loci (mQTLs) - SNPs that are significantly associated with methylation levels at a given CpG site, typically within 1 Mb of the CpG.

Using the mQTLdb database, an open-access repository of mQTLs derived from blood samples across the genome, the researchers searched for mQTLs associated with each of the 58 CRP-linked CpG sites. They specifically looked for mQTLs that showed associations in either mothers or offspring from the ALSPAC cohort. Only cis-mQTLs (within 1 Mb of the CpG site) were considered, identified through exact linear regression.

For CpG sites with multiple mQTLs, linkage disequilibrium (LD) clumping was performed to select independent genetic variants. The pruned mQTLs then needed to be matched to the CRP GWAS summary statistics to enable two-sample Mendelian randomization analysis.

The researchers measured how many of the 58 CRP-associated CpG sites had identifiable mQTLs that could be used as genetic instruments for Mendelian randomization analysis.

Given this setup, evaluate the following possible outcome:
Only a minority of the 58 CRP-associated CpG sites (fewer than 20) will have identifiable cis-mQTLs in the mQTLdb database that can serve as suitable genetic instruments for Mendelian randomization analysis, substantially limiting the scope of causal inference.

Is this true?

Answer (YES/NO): YES